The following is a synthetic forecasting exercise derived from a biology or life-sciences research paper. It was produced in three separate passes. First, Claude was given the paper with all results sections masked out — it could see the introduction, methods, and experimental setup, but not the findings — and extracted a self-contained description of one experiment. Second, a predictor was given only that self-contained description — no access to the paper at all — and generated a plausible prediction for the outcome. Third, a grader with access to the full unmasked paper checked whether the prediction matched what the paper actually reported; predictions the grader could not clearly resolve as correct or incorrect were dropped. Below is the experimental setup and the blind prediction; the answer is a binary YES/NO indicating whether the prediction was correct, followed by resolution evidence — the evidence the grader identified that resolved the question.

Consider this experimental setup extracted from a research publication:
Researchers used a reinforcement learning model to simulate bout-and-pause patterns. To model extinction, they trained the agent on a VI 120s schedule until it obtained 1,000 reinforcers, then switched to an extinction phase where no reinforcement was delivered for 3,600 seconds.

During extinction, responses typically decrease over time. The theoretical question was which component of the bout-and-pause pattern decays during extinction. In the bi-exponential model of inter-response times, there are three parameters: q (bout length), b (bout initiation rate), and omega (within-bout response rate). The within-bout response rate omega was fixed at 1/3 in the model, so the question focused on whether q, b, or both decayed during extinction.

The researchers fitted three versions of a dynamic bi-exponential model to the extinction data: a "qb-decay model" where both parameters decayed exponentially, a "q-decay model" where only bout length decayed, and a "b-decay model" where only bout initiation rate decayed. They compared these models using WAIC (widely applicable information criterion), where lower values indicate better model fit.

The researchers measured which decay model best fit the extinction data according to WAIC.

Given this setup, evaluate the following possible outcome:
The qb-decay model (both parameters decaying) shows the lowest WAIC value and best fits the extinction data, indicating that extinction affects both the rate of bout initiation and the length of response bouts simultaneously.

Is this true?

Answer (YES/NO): YES